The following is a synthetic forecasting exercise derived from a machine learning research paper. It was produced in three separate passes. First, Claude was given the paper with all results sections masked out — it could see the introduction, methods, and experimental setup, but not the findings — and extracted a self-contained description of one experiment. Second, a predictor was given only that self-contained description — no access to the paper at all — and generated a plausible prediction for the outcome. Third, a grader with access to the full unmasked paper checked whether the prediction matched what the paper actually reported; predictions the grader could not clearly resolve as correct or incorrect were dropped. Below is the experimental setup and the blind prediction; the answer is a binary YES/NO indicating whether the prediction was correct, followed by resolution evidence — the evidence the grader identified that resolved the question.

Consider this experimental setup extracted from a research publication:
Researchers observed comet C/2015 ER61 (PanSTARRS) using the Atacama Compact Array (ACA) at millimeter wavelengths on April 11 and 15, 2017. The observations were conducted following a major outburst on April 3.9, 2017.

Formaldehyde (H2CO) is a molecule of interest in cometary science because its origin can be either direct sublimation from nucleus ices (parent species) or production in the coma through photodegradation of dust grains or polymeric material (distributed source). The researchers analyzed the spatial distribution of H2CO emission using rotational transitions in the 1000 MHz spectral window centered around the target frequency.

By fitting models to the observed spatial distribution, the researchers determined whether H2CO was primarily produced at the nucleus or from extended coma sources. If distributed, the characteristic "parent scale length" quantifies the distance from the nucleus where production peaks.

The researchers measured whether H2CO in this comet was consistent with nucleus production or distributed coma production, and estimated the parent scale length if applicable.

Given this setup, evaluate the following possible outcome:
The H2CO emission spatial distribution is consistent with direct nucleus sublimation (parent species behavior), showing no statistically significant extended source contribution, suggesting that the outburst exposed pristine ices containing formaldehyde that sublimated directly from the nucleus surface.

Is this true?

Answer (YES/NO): NO